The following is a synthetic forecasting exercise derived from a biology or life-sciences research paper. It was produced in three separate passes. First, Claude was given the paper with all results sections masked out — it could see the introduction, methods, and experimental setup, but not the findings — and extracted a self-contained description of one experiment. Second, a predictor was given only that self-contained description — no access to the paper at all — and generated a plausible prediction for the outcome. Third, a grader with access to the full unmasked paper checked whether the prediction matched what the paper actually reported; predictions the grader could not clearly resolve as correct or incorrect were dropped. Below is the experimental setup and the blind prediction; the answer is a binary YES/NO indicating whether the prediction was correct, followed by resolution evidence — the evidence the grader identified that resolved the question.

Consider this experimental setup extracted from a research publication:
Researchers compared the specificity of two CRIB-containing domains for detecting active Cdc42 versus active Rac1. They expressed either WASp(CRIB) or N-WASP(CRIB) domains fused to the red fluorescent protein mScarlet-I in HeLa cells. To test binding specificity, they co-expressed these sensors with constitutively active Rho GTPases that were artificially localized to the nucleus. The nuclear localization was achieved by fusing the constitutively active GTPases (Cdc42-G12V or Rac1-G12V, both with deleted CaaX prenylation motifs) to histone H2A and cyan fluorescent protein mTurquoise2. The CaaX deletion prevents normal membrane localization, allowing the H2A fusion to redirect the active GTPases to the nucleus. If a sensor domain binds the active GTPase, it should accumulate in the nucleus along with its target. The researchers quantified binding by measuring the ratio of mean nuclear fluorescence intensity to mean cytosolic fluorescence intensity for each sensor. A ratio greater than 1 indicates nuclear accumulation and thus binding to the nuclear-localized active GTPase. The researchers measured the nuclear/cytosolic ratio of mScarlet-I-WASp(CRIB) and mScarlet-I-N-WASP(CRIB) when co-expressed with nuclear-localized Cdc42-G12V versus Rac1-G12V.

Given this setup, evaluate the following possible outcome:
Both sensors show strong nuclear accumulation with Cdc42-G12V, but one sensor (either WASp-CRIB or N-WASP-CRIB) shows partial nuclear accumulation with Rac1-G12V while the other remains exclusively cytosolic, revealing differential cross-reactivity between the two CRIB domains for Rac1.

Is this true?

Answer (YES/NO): YES